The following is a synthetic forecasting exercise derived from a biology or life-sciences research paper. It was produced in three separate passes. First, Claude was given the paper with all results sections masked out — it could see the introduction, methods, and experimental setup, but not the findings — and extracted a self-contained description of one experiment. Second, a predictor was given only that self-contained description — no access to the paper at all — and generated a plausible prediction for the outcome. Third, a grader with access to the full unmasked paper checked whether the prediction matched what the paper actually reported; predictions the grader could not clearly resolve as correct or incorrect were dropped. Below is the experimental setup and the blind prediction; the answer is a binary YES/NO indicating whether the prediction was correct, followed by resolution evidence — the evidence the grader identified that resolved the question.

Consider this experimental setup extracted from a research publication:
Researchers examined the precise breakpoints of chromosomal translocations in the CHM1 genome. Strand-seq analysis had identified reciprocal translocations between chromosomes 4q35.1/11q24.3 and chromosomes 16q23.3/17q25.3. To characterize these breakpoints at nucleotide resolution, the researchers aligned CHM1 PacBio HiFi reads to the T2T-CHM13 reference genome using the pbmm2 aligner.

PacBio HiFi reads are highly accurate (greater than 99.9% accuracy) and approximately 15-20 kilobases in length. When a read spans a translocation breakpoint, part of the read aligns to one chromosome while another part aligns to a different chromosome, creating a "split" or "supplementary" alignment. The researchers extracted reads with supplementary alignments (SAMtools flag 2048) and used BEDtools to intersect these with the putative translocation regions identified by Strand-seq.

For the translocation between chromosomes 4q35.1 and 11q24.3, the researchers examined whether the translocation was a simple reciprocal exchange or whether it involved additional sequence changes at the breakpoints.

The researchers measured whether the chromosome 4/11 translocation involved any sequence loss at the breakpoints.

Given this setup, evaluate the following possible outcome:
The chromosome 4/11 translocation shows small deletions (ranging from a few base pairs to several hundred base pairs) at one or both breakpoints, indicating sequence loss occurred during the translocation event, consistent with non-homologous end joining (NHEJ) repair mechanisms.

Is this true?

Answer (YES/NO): NO